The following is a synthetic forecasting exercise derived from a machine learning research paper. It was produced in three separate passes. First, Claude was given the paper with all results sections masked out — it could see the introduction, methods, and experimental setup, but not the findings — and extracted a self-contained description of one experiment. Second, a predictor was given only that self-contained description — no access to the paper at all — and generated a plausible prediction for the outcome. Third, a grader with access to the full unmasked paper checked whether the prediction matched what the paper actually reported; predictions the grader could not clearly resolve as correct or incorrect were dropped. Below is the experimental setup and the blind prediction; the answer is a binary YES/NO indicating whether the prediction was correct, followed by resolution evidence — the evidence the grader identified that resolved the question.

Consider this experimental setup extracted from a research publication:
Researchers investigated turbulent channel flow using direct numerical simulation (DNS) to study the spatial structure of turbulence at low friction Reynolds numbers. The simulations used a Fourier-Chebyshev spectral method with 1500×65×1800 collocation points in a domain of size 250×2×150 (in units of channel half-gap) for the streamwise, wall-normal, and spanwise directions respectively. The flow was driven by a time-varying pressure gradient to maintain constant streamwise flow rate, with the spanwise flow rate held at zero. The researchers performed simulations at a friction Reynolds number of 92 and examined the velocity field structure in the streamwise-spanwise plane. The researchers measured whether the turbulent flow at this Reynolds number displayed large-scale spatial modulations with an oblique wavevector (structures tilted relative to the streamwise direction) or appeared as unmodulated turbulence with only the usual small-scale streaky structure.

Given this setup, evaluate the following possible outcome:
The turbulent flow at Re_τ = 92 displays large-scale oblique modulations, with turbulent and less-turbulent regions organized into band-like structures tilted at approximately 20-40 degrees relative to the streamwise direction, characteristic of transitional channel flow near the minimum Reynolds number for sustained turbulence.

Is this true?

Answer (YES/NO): NO